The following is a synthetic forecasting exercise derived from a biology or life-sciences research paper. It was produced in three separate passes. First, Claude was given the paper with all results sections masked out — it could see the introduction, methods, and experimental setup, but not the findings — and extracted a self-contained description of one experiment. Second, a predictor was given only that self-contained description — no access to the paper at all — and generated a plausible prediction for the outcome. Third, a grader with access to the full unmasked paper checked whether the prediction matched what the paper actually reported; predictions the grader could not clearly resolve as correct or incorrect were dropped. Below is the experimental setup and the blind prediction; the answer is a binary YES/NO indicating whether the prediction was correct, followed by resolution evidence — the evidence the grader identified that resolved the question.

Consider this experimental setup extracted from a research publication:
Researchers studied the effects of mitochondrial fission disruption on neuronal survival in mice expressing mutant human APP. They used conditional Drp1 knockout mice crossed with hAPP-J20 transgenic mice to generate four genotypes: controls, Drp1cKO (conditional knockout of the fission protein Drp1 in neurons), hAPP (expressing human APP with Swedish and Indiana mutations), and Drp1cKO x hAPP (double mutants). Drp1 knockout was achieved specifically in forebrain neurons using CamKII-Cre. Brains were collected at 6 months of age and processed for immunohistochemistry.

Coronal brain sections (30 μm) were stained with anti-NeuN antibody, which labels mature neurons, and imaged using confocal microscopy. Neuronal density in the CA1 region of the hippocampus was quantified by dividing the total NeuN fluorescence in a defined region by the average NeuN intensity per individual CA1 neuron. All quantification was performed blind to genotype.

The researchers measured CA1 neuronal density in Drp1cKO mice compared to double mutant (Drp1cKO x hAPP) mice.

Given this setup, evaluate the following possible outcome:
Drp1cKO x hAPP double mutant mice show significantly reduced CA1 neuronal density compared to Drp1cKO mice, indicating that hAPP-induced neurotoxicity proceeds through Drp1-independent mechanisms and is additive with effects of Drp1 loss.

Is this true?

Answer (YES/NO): NO